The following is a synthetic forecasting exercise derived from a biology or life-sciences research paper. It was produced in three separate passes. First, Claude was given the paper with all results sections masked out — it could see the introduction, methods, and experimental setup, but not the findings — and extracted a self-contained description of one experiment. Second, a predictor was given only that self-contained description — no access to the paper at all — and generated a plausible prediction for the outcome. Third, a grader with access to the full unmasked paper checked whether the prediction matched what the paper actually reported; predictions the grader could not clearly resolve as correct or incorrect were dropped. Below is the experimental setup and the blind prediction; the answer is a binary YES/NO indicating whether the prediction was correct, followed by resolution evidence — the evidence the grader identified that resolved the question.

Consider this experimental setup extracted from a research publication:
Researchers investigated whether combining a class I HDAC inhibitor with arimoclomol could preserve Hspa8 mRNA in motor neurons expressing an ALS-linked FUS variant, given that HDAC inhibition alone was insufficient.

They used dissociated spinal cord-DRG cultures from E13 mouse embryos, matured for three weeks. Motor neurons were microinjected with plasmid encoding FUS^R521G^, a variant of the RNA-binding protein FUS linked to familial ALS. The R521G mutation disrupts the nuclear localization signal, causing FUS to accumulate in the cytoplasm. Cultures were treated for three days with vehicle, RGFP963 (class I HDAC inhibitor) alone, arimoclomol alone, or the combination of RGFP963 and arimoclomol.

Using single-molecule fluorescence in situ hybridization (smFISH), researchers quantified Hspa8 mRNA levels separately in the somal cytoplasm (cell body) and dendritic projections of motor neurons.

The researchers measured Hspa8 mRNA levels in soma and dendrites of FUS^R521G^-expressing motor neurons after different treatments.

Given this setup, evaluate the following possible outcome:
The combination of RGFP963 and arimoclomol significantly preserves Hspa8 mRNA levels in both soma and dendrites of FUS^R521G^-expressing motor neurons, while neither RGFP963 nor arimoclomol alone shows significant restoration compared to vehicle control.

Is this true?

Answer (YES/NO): NO